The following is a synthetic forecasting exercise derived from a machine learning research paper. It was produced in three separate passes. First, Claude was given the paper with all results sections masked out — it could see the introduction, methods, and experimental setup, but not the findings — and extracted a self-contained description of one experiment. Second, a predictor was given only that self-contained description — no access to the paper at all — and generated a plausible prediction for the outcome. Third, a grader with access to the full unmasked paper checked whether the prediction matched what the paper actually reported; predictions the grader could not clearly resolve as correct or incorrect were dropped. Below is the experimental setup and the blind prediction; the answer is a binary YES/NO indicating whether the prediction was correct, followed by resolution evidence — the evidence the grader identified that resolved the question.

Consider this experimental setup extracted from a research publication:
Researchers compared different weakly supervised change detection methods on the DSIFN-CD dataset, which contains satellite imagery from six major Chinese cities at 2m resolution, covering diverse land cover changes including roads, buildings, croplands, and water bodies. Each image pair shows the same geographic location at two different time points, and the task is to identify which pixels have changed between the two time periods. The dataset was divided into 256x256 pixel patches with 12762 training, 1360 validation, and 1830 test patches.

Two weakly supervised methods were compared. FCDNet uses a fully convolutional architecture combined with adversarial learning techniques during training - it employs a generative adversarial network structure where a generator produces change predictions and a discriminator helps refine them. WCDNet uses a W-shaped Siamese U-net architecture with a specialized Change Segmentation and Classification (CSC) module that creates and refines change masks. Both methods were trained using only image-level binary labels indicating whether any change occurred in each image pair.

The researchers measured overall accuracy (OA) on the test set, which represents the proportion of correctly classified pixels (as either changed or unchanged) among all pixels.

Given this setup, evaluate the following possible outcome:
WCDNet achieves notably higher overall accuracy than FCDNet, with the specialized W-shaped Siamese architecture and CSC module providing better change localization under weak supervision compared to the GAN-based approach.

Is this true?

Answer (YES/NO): YES